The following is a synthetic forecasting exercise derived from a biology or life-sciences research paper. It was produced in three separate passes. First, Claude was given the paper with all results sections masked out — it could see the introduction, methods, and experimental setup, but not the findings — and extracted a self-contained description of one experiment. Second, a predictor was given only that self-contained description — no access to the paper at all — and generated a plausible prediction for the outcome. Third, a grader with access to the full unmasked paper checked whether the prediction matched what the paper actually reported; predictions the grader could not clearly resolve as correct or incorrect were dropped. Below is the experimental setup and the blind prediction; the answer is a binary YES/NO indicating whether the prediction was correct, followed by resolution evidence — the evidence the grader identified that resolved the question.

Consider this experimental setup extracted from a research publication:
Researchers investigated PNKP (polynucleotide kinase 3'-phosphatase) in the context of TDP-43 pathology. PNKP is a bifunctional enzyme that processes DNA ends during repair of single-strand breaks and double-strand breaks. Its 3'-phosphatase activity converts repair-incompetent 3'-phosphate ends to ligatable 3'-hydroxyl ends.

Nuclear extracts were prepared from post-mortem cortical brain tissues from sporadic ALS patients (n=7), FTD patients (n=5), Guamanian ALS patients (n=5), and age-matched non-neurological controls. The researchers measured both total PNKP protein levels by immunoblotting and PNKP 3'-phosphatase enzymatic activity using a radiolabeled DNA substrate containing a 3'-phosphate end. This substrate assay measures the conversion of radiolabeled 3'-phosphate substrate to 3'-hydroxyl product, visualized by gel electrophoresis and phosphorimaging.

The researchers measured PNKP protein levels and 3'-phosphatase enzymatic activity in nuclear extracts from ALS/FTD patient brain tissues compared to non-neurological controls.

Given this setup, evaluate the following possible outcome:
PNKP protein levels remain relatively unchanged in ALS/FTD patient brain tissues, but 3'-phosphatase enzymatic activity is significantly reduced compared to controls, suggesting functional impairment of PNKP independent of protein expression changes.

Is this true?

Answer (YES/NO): YES